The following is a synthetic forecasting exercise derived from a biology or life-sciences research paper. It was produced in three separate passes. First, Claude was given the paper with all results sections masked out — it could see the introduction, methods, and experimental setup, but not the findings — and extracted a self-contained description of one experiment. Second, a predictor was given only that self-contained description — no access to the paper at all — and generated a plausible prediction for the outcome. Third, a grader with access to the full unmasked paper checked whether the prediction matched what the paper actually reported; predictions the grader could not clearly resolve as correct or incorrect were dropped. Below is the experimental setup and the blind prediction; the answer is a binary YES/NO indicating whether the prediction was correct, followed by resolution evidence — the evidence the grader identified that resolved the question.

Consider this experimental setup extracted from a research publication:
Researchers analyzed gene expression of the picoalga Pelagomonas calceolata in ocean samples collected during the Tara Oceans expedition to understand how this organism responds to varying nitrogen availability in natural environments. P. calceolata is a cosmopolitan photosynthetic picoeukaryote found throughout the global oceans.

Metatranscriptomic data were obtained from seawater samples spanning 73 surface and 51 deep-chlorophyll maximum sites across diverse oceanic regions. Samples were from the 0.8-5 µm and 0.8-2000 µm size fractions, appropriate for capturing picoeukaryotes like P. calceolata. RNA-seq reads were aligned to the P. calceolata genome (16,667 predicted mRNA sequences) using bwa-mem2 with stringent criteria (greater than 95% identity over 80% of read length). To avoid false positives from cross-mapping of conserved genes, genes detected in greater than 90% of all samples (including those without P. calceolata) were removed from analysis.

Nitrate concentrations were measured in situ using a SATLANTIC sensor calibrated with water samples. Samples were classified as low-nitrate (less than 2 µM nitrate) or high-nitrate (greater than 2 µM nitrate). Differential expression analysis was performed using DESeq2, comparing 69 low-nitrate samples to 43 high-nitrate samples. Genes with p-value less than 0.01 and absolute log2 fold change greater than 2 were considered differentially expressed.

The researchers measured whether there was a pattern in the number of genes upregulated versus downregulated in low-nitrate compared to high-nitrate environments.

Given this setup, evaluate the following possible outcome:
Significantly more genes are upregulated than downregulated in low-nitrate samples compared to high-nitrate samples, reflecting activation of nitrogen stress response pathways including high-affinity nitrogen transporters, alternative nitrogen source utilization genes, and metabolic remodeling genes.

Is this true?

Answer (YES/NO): YES